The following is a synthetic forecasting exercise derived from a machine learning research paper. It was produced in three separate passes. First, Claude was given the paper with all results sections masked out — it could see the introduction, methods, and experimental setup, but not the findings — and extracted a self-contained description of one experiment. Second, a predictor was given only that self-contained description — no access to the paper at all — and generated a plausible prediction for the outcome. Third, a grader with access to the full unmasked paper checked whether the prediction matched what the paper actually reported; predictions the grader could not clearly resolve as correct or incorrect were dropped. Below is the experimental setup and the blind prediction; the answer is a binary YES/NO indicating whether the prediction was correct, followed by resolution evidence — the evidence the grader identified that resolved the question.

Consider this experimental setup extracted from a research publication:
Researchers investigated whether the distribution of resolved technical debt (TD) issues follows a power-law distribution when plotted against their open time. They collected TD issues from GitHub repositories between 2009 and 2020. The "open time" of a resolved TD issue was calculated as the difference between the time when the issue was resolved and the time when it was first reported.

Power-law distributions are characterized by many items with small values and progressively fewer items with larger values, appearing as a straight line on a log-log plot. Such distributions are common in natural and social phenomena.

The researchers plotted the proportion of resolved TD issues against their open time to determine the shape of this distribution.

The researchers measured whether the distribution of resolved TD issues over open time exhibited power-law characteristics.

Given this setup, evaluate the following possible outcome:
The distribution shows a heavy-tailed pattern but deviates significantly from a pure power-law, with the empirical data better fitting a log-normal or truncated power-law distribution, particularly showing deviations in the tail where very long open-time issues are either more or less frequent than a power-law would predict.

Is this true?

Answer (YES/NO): NO